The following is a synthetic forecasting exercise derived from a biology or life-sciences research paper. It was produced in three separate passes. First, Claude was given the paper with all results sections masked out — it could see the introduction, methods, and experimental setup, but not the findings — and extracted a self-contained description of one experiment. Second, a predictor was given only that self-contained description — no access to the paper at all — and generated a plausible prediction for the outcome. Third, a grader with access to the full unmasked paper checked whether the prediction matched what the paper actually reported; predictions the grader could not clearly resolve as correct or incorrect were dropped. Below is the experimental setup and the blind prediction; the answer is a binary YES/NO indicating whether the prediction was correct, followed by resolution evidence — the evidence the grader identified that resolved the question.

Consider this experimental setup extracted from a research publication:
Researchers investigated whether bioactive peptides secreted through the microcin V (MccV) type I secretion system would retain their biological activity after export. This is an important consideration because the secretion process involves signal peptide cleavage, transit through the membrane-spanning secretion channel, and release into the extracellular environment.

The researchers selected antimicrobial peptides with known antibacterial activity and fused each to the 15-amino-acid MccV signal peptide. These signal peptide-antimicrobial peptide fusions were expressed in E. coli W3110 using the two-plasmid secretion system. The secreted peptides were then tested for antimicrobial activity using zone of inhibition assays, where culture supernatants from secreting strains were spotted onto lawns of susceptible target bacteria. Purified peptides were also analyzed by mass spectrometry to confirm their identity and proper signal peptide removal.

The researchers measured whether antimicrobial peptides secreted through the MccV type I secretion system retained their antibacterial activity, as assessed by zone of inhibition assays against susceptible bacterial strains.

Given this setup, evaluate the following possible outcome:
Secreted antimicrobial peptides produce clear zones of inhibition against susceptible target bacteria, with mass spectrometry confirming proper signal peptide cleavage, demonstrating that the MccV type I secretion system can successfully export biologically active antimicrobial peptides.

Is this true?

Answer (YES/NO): YES